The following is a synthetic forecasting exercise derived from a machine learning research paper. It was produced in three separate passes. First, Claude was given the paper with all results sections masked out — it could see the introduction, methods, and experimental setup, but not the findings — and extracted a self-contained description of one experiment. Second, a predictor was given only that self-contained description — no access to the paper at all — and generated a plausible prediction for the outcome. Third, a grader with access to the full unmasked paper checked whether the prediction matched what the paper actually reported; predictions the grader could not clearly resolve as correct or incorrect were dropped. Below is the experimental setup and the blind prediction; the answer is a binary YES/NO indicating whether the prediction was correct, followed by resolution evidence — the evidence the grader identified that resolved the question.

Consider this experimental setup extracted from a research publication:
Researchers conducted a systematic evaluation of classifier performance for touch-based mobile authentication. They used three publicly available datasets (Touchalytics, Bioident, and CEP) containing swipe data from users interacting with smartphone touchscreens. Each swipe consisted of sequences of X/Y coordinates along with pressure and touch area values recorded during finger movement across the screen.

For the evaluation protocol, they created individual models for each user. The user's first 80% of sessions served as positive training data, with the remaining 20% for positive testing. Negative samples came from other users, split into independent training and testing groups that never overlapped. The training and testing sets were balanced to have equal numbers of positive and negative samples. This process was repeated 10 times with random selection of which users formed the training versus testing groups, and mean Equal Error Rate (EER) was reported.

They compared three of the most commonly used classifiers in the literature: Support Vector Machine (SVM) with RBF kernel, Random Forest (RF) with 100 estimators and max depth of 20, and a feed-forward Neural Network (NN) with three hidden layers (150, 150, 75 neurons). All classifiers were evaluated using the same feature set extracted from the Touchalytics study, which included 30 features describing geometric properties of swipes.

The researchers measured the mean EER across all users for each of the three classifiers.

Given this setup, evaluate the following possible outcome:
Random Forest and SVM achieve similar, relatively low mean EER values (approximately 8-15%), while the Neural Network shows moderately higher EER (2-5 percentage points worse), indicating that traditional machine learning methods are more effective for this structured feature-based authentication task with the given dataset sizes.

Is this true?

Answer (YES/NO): NO